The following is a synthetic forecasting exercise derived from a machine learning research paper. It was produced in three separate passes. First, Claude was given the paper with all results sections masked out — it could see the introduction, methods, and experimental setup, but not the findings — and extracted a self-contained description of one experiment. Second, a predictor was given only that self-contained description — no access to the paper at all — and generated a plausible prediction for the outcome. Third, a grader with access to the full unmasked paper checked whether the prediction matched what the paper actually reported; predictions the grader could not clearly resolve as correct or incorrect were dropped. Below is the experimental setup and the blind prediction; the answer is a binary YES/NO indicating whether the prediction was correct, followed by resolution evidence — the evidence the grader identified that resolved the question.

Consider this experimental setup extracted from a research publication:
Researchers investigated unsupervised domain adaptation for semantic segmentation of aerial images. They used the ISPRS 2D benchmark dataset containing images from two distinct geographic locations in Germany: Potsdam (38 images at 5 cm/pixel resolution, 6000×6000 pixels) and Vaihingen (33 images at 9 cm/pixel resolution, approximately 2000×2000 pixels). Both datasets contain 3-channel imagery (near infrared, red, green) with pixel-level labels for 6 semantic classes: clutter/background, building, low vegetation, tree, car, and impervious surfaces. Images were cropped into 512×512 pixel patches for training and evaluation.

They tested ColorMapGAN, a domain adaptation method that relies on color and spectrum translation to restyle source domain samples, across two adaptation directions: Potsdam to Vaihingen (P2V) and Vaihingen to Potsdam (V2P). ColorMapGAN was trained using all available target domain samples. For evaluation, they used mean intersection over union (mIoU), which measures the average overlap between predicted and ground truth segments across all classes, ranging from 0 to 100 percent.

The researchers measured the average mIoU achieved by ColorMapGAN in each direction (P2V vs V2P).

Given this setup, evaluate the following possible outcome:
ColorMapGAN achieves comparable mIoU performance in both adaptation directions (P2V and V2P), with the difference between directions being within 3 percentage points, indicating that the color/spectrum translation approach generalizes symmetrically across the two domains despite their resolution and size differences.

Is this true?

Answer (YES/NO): NO